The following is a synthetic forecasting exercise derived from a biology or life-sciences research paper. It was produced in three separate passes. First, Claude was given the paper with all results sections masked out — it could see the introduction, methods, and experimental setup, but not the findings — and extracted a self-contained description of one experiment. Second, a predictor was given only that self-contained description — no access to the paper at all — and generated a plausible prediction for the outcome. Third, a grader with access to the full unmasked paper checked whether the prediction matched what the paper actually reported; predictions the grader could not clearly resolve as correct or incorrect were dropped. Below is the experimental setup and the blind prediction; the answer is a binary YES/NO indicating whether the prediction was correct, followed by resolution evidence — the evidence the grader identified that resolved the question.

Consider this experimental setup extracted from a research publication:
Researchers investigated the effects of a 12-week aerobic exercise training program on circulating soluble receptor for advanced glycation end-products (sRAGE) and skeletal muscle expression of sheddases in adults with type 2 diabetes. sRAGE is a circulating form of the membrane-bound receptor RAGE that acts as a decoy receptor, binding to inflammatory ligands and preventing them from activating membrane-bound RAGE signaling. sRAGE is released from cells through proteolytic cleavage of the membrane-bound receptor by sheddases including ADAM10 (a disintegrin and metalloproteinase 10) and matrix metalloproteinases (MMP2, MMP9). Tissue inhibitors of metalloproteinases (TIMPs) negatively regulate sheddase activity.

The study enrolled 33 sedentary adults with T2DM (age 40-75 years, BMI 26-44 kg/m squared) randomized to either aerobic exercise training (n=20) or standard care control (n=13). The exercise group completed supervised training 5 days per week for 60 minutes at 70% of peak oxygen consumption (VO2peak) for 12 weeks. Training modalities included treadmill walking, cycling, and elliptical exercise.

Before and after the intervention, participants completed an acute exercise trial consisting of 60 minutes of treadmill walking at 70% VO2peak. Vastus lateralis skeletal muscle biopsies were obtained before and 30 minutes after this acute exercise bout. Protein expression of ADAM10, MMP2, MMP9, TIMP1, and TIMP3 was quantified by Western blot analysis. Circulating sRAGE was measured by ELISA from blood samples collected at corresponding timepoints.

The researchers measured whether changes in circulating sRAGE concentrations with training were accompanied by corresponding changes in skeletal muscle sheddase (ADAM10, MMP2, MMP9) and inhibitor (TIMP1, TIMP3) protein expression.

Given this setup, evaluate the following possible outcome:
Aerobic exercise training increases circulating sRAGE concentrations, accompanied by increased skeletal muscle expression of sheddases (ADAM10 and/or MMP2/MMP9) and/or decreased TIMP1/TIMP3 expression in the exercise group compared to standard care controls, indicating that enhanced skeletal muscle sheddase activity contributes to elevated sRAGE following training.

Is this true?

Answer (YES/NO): NO